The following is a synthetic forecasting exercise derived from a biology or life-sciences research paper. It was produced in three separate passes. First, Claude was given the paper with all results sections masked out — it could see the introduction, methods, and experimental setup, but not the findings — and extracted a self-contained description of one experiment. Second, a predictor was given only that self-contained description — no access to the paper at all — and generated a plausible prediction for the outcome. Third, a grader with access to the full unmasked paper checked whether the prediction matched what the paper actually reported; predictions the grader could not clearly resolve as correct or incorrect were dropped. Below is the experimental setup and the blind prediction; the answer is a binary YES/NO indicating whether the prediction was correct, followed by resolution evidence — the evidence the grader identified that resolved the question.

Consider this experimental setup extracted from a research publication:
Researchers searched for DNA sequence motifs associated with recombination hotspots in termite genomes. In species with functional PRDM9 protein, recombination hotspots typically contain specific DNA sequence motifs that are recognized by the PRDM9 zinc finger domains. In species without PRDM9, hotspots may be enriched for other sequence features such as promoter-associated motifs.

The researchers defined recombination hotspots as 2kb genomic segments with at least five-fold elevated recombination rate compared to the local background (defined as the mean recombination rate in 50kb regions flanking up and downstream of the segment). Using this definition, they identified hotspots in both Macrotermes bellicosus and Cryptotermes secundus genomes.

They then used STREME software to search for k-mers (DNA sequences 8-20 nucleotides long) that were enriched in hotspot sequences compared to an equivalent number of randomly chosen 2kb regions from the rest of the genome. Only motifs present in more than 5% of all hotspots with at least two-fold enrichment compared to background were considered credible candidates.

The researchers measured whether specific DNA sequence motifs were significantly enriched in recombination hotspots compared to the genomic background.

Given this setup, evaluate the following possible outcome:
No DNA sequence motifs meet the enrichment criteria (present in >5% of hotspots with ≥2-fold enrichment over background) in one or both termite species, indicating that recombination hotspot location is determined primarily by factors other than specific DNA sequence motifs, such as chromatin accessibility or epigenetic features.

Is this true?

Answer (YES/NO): YES